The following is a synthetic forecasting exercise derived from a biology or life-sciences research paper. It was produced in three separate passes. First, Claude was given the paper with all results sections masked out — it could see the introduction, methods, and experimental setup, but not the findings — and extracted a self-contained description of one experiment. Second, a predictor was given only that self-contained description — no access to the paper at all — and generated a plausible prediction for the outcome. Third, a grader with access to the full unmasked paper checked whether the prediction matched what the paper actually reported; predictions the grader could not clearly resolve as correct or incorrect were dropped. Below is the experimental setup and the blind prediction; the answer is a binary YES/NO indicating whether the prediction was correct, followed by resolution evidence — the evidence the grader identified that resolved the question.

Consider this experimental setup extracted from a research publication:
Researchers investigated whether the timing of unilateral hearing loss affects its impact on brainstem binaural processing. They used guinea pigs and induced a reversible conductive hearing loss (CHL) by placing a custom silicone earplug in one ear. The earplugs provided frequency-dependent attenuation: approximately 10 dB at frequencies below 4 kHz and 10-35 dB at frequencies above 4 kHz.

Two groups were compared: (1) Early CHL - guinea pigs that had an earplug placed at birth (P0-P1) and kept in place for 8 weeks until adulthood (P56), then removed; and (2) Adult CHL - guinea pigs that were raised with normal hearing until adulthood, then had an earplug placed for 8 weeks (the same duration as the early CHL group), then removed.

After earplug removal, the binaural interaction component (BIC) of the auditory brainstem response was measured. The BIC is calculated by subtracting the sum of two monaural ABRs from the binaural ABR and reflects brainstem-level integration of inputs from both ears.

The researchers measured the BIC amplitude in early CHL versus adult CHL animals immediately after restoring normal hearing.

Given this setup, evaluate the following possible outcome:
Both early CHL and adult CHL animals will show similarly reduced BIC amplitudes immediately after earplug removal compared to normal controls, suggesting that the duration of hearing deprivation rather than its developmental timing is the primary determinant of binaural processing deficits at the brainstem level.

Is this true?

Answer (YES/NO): NO